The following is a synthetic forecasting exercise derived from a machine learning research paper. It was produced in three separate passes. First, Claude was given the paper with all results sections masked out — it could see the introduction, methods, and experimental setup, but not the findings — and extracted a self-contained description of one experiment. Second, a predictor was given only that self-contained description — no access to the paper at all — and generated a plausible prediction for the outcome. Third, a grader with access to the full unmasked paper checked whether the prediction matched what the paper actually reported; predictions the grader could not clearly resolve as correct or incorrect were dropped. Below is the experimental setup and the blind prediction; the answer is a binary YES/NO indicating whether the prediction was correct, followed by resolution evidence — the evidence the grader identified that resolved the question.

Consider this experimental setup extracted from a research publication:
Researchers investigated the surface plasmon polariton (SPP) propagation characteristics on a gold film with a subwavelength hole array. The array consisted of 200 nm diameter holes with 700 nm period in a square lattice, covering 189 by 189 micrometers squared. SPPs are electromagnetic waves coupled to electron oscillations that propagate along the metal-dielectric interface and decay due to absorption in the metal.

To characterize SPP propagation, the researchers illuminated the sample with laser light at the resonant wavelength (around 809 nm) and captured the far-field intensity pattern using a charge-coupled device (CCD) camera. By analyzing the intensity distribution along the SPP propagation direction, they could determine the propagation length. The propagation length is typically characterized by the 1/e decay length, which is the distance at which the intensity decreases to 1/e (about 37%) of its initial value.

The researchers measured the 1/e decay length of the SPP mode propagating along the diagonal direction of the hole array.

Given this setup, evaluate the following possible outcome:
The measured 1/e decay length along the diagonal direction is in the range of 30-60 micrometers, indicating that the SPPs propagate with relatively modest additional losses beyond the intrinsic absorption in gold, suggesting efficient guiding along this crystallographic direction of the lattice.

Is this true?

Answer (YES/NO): NO